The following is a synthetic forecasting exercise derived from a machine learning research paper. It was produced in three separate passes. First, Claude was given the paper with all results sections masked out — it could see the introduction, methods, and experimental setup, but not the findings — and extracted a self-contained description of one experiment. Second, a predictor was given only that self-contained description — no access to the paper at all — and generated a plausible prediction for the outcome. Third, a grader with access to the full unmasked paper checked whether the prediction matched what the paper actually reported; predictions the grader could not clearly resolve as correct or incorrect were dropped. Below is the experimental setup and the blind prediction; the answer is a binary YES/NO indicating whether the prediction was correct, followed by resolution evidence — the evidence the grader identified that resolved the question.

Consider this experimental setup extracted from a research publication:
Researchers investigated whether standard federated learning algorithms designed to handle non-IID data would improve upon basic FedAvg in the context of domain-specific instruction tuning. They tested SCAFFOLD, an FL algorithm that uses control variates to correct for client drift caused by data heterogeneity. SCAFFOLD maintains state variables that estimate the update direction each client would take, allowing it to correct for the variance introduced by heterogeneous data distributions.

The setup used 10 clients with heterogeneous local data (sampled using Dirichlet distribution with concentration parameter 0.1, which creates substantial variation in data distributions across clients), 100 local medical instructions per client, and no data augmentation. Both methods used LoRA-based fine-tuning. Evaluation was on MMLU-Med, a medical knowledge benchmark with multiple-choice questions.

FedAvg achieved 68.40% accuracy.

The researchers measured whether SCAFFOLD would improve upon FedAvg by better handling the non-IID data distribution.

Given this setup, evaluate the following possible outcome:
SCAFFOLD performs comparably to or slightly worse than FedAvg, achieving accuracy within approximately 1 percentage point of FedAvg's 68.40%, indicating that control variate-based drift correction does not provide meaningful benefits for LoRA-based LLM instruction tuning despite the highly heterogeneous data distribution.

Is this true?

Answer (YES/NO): NO